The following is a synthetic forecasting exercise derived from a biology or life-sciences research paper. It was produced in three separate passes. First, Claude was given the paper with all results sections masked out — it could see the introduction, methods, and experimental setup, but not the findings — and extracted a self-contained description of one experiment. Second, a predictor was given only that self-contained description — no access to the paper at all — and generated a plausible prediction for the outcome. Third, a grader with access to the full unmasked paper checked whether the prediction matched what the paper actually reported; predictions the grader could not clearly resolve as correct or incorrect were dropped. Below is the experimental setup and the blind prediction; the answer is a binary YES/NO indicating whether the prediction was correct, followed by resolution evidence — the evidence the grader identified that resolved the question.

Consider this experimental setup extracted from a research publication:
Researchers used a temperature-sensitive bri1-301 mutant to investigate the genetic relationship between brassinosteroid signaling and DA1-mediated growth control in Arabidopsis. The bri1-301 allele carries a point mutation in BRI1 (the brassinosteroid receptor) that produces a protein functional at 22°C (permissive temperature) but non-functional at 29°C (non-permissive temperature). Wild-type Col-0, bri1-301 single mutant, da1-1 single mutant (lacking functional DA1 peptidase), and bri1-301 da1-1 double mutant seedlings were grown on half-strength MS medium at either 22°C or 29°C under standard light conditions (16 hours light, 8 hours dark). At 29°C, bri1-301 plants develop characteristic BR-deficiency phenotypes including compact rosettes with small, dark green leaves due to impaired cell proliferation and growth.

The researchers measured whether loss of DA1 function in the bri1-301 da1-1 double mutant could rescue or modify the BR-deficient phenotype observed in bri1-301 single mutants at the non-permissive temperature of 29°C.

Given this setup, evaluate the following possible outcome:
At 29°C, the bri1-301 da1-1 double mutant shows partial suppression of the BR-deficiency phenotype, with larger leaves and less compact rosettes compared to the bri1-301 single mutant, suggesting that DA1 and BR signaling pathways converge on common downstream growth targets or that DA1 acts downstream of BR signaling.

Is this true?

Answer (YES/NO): YES